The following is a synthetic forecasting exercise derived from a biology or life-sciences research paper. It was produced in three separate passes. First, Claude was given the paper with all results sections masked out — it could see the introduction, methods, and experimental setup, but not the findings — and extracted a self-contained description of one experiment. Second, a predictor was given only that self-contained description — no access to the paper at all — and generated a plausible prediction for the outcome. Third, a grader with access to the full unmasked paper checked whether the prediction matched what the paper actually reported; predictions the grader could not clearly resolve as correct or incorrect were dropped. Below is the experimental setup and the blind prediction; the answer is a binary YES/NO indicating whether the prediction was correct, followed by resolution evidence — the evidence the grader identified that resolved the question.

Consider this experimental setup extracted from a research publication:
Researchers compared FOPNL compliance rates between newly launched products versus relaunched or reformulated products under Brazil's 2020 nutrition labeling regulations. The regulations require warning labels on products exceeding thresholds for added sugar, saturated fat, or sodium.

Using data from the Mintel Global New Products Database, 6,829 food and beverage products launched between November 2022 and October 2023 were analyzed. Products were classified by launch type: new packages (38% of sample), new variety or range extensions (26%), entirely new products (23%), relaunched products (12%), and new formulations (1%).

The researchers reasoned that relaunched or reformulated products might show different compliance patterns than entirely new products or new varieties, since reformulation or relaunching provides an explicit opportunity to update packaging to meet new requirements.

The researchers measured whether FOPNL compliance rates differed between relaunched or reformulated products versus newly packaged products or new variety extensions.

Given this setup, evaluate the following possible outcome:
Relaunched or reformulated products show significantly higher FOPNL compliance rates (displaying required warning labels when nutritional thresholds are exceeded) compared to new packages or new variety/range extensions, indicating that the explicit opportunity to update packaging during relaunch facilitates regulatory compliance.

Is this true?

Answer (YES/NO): NO